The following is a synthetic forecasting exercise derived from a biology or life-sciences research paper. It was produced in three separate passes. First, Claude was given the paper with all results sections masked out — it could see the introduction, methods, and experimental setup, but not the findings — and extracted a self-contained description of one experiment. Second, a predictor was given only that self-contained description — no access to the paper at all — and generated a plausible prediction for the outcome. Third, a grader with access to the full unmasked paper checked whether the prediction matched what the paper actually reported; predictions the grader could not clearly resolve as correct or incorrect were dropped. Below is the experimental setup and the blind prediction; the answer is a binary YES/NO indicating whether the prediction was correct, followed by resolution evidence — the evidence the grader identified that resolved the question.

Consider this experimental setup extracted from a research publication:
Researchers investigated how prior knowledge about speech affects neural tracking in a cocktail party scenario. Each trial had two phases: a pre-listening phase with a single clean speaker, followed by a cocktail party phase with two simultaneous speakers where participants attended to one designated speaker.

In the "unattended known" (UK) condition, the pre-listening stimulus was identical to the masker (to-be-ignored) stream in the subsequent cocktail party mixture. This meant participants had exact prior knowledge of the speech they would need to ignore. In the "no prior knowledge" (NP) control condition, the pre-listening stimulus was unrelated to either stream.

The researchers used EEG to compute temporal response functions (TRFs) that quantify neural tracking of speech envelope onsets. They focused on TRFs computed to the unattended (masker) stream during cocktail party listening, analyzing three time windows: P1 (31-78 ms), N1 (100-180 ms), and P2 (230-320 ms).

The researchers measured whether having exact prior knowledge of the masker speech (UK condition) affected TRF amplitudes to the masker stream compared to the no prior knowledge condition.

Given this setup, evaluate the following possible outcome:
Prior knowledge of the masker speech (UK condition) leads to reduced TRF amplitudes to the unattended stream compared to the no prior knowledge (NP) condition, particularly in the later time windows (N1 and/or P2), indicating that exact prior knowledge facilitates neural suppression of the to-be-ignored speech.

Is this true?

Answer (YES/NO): NO